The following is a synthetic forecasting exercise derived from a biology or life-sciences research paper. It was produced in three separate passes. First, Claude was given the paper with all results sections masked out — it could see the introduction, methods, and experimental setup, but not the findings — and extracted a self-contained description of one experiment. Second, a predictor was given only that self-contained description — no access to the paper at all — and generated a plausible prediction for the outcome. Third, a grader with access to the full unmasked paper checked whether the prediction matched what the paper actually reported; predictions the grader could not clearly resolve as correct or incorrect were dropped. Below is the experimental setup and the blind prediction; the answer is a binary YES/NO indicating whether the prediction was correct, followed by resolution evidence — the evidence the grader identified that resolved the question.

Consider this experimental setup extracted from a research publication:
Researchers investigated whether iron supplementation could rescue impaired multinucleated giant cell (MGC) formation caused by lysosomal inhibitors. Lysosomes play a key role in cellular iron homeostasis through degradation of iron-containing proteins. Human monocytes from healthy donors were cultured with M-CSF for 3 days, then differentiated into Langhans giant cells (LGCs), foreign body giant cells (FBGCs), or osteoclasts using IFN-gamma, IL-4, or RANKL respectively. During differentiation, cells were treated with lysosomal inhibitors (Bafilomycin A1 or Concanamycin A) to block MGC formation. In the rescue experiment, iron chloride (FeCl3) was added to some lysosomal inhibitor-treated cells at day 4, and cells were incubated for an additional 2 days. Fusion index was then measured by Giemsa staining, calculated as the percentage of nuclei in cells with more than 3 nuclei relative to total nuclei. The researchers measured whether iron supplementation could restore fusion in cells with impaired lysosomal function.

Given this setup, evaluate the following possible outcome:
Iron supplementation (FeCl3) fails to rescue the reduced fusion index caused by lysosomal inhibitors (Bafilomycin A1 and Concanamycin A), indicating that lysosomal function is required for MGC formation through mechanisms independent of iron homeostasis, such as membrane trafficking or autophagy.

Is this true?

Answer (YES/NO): NO